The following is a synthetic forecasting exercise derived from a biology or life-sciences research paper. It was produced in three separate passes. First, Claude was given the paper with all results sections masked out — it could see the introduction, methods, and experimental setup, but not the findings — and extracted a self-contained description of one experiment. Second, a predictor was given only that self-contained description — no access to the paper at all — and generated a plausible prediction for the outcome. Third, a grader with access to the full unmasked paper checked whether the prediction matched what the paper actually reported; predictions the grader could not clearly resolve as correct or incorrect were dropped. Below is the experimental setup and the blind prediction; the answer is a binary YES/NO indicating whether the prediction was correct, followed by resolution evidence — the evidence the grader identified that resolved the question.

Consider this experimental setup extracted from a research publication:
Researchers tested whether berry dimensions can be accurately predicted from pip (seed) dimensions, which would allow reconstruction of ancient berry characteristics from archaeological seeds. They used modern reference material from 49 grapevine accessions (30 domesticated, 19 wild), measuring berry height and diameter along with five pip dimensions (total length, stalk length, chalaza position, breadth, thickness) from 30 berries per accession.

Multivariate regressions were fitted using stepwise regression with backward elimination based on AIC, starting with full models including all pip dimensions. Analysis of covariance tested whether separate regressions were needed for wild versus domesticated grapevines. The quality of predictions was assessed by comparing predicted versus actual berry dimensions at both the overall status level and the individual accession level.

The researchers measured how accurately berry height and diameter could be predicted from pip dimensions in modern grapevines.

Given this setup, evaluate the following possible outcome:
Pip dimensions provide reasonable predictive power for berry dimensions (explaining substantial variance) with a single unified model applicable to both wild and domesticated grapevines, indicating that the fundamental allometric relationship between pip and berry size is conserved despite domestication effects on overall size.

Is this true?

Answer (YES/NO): NO